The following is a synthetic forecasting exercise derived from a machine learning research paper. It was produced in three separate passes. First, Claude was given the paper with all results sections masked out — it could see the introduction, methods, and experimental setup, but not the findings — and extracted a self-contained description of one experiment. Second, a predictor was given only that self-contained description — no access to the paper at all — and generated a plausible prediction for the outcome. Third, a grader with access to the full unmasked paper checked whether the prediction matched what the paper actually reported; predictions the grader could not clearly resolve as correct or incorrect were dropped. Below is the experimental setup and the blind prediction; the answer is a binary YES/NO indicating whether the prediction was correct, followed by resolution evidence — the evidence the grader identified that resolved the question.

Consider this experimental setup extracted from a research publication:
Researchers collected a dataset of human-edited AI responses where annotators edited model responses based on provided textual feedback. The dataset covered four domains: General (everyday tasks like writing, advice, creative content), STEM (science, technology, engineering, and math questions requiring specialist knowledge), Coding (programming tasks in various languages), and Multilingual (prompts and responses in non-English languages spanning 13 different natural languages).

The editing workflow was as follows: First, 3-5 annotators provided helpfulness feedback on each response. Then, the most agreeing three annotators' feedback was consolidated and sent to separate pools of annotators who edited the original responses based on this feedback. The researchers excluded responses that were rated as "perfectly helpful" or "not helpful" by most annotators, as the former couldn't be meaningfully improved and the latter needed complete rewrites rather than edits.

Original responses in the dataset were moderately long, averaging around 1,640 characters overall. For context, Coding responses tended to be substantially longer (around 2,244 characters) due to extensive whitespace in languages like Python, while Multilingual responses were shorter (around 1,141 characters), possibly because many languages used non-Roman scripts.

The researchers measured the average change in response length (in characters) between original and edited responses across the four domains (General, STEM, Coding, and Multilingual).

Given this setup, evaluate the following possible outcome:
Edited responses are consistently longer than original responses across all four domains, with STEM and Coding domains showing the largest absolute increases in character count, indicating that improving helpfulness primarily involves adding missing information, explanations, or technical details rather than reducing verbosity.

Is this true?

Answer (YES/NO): NO